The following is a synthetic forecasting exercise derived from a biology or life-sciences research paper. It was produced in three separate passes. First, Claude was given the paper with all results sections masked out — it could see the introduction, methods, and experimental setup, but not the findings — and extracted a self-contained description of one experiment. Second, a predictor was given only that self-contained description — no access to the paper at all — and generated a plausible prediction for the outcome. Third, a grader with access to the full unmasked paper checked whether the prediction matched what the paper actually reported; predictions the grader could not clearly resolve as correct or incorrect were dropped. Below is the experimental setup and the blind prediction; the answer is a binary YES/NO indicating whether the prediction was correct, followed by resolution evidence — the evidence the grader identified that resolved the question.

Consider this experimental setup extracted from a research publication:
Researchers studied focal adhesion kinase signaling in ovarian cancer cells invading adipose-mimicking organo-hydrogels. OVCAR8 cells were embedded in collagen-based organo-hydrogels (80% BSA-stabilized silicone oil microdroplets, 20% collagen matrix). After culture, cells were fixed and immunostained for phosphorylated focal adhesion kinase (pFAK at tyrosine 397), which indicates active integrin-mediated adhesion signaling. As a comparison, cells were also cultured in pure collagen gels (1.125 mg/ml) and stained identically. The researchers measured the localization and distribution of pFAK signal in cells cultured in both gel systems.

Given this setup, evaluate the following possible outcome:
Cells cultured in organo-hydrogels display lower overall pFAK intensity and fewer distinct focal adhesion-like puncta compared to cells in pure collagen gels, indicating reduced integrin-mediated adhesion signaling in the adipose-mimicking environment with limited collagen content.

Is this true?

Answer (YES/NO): NO